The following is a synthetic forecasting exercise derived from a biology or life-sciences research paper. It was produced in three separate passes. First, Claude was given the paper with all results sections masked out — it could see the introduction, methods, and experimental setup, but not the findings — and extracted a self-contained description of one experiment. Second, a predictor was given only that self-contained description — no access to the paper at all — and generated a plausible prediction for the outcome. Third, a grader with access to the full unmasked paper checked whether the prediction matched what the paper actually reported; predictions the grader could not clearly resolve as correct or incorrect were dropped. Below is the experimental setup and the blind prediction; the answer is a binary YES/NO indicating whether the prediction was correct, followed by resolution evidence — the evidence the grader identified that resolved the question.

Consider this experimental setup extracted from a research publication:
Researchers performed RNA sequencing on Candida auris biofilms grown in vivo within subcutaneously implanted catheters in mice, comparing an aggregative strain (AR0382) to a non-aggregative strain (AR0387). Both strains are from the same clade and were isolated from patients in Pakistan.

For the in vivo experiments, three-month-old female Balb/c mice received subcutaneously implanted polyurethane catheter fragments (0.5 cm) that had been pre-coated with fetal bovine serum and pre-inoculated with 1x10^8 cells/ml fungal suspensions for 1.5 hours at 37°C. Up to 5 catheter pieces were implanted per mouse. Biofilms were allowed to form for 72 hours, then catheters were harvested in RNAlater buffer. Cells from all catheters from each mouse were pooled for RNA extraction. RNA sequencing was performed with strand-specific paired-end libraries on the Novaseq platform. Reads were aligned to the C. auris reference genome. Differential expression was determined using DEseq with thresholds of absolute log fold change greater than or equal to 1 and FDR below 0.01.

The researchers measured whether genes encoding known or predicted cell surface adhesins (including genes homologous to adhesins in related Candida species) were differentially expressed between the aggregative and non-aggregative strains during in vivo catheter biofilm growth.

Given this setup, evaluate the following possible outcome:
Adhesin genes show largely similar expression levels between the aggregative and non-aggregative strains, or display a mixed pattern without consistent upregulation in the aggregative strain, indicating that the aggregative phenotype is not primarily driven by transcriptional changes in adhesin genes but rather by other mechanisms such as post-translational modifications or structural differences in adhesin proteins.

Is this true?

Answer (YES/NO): NO